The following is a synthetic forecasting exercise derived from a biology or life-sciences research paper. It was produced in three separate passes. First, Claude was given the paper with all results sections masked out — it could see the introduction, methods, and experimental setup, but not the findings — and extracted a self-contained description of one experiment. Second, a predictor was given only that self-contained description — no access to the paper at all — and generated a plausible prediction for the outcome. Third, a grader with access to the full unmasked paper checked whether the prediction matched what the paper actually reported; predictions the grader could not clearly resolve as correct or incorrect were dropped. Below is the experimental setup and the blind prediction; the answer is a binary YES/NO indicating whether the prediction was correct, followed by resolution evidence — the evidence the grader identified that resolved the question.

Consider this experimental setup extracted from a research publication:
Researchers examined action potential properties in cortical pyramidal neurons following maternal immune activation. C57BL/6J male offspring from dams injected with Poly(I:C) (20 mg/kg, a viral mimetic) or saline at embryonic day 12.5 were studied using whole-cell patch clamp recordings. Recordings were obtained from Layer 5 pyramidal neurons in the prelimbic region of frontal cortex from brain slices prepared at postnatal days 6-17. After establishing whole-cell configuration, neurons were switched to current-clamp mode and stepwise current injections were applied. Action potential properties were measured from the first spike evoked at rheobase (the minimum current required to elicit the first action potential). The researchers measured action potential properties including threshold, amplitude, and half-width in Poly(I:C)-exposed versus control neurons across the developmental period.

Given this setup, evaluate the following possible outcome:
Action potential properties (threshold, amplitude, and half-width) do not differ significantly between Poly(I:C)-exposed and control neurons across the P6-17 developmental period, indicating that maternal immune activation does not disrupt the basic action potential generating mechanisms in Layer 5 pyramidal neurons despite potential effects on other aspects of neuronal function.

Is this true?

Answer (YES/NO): YES